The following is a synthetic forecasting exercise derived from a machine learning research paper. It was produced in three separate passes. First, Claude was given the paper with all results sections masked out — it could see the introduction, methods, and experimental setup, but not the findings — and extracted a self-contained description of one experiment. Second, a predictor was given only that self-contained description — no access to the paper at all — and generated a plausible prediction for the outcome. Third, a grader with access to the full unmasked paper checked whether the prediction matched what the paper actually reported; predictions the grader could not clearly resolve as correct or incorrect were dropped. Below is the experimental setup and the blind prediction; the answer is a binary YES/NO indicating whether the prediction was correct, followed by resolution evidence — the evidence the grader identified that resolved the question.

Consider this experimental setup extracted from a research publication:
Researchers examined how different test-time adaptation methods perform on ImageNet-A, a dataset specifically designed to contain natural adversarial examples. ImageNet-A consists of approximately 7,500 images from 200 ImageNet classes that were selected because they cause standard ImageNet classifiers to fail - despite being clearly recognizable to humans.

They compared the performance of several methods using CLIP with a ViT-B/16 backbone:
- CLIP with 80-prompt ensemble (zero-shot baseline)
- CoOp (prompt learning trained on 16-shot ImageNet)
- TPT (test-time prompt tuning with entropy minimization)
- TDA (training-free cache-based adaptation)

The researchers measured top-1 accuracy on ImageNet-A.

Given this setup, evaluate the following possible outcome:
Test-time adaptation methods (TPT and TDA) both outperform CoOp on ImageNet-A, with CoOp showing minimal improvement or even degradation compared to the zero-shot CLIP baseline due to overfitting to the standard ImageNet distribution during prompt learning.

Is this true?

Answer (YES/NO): YES